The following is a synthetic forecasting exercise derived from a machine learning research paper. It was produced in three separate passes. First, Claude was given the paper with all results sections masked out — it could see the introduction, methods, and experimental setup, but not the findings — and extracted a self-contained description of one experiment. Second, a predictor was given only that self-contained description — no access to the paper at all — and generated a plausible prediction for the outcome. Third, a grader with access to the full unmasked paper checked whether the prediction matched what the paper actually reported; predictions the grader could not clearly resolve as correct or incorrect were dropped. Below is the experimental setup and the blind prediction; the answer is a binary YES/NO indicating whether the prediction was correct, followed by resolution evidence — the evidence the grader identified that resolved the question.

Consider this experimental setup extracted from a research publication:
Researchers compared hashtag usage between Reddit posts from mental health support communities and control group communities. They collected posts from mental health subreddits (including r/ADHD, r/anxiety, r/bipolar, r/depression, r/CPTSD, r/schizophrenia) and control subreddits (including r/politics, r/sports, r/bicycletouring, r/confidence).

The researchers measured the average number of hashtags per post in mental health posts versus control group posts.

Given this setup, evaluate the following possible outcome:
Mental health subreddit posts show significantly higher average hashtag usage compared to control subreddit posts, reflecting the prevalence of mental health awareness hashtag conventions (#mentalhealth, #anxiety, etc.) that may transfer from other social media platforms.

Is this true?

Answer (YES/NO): NO